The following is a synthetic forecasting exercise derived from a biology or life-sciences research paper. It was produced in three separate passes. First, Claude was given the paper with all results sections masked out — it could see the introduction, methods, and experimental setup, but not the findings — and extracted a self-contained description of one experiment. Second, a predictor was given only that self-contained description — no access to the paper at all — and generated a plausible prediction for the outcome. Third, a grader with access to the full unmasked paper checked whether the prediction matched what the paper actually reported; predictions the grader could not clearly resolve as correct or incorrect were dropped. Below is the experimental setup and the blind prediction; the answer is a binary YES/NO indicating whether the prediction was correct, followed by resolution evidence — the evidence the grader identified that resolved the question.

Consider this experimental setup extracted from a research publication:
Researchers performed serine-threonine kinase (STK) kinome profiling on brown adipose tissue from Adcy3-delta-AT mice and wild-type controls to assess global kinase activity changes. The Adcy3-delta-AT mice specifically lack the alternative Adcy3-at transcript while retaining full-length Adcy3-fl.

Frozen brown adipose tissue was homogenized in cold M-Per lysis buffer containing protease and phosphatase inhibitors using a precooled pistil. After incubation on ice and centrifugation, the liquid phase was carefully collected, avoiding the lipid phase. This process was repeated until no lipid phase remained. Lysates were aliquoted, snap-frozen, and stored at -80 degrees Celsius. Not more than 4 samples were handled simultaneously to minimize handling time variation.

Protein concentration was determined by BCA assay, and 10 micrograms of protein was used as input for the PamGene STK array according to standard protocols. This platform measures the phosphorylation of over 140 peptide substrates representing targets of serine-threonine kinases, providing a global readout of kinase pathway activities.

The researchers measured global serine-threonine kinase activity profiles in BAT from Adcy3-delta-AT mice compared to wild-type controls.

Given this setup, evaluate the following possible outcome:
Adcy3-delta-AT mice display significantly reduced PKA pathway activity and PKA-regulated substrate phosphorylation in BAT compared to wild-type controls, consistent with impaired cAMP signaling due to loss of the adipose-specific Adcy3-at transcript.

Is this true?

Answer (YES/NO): NO